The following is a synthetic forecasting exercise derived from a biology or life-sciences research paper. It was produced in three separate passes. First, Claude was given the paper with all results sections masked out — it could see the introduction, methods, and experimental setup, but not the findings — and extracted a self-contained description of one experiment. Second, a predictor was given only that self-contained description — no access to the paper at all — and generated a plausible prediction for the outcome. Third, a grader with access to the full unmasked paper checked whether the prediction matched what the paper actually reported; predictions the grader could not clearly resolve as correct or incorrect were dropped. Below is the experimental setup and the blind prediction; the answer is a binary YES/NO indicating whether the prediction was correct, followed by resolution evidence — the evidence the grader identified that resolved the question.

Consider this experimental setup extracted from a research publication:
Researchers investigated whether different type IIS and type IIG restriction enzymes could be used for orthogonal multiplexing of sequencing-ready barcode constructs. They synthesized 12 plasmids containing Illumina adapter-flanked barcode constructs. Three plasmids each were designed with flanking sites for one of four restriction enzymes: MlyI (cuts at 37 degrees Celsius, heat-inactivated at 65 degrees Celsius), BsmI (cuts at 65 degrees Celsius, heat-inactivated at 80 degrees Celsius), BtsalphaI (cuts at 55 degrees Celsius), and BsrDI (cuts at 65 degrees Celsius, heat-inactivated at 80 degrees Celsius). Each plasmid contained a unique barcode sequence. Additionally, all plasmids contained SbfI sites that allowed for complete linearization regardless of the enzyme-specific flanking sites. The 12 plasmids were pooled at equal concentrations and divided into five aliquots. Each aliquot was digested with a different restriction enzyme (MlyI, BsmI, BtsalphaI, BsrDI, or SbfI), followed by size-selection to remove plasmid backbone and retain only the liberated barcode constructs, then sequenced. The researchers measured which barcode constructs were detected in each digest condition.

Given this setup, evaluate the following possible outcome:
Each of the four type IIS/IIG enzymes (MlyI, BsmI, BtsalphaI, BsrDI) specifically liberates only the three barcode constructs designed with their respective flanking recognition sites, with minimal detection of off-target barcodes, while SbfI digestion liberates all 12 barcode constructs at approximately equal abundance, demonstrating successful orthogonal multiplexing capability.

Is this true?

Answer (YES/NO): NO